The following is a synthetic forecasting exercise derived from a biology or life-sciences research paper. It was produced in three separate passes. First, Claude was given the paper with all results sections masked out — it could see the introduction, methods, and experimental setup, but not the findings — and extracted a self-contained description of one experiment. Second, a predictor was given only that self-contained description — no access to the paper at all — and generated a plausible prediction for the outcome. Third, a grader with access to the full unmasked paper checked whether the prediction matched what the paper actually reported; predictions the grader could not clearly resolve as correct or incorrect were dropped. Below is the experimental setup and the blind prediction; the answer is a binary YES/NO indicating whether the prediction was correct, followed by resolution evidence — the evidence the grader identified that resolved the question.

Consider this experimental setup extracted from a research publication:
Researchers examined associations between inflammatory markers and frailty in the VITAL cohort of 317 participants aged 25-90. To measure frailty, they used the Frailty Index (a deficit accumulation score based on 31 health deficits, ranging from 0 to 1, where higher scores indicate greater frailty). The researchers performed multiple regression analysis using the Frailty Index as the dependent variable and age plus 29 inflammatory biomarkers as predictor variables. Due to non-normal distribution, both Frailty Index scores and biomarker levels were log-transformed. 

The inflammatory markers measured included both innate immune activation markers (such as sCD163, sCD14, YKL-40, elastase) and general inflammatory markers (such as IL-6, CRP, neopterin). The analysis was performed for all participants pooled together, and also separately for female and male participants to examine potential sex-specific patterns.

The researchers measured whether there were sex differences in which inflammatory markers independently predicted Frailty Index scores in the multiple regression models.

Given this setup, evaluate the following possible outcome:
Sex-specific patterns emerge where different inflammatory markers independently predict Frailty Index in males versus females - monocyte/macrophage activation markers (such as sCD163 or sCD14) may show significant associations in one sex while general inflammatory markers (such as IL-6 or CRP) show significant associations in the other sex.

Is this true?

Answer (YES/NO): YES